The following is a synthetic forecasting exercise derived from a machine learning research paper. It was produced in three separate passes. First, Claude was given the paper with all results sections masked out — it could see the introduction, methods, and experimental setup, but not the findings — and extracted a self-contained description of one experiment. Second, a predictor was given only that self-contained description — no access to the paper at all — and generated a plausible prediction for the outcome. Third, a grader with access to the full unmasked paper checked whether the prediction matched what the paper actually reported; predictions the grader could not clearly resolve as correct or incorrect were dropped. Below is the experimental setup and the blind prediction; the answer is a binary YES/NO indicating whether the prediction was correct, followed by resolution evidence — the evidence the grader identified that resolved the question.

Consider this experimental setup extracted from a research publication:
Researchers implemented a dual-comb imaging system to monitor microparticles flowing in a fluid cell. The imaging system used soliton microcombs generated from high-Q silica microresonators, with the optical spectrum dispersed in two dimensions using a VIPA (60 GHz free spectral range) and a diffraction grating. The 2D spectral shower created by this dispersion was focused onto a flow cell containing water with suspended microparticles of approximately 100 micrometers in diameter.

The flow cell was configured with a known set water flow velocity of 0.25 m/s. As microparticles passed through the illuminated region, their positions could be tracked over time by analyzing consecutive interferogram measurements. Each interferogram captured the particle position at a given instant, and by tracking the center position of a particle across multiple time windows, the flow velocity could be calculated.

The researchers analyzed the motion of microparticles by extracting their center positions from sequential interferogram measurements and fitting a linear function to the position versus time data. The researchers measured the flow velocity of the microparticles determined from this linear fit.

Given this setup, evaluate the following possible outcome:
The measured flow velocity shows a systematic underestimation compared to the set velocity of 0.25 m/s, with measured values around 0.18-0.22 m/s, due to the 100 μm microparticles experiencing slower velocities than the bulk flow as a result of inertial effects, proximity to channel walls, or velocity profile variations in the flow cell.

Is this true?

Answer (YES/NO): NO